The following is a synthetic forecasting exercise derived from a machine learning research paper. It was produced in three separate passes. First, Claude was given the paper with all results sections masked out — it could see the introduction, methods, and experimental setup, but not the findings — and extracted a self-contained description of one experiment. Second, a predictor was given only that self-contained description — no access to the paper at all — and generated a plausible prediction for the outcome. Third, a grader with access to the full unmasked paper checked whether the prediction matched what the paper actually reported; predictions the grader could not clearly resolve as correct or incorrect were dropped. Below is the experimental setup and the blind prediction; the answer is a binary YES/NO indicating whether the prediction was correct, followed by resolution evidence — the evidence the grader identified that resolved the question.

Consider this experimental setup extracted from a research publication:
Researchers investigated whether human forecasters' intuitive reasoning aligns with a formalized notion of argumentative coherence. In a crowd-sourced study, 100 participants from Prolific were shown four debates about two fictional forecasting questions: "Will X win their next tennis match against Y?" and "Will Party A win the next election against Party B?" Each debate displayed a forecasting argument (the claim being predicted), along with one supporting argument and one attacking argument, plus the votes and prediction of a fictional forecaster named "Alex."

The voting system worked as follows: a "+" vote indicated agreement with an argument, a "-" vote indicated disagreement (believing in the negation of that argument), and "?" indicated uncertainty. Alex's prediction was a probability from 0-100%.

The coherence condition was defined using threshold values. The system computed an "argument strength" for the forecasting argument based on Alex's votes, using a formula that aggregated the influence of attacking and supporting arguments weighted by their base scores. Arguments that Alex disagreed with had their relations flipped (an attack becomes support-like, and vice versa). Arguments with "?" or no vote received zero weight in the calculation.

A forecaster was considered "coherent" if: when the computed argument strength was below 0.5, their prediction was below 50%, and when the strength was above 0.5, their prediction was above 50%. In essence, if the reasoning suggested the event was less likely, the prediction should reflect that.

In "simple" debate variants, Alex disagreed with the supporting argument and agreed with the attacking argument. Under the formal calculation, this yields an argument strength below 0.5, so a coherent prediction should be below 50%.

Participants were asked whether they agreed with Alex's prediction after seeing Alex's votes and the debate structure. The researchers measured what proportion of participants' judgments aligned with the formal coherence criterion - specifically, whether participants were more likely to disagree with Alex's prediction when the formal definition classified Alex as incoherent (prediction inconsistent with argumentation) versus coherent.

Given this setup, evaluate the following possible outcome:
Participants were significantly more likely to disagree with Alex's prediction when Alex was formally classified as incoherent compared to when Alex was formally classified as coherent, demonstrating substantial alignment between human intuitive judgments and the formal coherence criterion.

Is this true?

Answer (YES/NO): NO